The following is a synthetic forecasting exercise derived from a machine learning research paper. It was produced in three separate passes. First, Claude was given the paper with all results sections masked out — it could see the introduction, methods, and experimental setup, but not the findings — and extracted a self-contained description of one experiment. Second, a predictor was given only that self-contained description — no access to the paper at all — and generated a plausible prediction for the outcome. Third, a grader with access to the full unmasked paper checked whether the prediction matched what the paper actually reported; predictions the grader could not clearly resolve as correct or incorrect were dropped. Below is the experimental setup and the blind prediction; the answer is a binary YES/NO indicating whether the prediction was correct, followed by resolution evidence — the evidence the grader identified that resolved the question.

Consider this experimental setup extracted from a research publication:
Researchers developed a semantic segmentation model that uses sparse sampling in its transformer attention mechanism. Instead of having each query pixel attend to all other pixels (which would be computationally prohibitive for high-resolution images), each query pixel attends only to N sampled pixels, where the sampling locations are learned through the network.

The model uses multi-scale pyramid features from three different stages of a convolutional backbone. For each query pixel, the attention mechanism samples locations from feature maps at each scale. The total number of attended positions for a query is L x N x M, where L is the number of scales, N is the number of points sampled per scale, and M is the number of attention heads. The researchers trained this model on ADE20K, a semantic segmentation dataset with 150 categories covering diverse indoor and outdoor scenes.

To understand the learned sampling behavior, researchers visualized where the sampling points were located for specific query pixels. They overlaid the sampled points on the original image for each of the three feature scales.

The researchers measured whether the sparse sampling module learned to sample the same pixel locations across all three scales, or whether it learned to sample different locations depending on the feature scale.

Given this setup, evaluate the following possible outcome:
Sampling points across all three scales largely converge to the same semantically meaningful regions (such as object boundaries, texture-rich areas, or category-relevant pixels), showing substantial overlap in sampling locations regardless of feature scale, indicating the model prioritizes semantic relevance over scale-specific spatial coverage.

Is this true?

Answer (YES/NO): NO